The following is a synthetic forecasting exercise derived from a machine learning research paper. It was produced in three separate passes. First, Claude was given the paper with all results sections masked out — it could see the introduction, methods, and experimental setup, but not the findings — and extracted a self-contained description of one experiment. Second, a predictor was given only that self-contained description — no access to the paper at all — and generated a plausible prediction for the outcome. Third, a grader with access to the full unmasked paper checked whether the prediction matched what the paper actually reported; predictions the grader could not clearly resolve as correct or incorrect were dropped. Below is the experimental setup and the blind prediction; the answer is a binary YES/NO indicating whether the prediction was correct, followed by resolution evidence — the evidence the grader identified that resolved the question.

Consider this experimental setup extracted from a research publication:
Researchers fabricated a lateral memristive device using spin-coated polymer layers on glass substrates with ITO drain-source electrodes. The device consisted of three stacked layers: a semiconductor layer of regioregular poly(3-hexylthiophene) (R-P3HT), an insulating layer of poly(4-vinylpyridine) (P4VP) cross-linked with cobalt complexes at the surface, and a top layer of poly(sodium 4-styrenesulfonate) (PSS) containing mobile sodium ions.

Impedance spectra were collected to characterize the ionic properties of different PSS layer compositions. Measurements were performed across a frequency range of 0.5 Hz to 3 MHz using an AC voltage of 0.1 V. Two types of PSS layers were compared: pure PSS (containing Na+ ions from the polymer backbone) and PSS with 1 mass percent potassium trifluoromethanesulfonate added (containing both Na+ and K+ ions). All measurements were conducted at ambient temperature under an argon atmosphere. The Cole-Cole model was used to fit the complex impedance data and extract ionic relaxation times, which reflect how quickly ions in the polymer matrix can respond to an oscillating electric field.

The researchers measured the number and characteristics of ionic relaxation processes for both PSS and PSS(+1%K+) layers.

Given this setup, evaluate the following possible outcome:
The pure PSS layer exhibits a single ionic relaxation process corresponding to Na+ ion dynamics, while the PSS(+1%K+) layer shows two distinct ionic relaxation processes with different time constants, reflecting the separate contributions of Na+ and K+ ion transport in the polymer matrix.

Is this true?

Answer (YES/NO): NO